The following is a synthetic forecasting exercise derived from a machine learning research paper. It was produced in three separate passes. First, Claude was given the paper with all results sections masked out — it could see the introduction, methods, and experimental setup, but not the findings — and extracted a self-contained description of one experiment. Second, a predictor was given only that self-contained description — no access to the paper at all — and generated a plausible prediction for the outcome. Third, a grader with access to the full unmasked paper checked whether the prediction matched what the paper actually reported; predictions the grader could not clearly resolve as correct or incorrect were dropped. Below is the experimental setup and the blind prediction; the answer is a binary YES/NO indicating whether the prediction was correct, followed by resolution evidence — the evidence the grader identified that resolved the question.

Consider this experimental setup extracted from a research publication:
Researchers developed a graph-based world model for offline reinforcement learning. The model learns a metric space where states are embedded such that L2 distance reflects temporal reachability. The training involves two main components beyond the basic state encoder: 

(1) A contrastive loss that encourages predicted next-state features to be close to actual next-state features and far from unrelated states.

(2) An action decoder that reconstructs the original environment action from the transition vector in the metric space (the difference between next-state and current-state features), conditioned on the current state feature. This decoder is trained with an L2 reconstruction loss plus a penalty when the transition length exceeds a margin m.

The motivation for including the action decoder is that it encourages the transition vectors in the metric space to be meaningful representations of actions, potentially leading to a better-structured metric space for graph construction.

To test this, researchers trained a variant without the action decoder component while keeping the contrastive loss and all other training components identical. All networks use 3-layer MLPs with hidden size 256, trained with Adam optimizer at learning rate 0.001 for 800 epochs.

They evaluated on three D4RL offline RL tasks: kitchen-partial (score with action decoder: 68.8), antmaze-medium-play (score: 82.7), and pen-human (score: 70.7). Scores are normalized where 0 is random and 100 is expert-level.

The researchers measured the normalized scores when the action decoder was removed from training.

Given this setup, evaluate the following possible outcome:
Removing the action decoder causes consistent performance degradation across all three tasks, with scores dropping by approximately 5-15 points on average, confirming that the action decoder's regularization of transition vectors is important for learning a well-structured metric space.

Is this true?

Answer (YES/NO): NO